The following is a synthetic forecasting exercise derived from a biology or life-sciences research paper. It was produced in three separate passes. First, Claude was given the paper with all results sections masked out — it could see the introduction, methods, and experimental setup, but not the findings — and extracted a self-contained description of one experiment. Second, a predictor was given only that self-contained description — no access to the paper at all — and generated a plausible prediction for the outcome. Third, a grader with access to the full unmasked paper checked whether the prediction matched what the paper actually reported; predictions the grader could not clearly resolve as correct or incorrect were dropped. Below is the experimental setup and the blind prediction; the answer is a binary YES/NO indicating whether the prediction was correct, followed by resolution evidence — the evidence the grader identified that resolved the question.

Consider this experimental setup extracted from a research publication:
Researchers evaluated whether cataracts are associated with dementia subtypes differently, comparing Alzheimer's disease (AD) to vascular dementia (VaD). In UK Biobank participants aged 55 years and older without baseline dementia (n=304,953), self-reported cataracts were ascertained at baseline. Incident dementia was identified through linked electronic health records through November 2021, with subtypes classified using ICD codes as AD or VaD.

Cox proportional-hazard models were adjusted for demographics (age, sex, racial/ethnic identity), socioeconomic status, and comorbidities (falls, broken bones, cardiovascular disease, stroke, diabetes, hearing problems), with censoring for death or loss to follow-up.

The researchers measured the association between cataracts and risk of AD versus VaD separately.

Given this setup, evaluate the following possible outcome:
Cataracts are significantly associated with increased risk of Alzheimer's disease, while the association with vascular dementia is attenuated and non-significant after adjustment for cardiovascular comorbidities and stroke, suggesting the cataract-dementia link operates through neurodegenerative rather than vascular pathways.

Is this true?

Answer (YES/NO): NO